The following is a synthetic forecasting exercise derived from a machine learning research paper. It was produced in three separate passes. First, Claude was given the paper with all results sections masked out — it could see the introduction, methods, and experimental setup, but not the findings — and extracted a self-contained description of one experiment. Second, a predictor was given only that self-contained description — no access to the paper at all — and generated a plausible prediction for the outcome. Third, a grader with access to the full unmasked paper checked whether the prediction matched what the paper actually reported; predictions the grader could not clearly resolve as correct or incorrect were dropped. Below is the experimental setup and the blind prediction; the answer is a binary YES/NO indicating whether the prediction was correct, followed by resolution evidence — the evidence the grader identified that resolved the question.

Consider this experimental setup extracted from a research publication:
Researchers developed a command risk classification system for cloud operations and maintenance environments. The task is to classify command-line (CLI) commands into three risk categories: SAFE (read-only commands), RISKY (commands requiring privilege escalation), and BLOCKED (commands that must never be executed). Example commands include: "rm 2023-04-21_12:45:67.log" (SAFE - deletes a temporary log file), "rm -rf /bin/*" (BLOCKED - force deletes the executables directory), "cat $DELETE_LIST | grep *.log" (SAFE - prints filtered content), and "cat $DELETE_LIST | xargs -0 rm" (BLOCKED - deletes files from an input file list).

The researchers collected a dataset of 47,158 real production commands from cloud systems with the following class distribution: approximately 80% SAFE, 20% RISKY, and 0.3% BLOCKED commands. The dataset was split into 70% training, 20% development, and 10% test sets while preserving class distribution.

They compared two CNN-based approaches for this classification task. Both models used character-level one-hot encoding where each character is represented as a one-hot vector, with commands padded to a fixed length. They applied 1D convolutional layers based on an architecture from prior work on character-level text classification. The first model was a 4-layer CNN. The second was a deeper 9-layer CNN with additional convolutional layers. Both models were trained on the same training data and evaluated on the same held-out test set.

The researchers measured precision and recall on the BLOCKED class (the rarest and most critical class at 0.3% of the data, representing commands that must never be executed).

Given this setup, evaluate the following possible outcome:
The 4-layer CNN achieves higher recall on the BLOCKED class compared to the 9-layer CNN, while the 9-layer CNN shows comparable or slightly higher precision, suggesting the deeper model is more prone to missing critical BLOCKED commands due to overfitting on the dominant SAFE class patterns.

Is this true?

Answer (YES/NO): NO